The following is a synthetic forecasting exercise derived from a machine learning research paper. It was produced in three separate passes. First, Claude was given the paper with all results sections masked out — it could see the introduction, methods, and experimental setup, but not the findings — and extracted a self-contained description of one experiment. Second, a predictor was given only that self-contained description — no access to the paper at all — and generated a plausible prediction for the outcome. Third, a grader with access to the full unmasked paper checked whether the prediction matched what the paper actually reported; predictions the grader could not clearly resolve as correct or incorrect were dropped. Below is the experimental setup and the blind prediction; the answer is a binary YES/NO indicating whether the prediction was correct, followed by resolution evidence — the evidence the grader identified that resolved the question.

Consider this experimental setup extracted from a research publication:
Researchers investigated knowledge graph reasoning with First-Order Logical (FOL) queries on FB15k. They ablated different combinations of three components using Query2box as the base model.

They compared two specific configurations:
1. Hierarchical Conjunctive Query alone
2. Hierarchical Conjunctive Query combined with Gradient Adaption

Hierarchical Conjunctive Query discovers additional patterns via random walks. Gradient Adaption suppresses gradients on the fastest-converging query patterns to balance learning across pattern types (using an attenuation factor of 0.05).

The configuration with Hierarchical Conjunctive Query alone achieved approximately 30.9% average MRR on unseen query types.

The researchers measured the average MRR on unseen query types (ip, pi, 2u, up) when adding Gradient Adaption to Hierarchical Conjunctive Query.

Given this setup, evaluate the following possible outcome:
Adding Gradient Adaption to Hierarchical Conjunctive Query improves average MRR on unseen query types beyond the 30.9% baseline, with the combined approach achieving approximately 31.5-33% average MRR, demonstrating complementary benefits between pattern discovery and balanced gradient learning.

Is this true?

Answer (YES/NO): NO